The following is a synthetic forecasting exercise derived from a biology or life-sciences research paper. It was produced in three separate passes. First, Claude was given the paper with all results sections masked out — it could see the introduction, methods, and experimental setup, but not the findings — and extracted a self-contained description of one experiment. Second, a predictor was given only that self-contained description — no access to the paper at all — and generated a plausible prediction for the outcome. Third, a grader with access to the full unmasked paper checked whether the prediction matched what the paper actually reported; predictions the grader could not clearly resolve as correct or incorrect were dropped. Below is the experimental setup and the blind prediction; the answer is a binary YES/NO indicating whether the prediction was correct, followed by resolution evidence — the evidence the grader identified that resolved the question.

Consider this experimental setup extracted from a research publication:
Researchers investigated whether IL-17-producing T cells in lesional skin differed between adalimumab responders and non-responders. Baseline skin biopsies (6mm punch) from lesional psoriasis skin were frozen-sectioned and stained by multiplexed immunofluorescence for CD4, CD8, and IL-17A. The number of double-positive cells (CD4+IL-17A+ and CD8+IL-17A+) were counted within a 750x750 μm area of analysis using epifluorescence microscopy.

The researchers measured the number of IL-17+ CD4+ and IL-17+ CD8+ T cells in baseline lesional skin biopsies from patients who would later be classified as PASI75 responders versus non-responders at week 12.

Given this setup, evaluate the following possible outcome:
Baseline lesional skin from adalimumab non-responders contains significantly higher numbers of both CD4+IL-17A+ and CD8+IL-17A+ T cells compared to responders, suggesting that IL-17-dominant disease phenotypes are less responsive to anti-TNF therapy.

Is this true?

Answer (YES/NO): YES